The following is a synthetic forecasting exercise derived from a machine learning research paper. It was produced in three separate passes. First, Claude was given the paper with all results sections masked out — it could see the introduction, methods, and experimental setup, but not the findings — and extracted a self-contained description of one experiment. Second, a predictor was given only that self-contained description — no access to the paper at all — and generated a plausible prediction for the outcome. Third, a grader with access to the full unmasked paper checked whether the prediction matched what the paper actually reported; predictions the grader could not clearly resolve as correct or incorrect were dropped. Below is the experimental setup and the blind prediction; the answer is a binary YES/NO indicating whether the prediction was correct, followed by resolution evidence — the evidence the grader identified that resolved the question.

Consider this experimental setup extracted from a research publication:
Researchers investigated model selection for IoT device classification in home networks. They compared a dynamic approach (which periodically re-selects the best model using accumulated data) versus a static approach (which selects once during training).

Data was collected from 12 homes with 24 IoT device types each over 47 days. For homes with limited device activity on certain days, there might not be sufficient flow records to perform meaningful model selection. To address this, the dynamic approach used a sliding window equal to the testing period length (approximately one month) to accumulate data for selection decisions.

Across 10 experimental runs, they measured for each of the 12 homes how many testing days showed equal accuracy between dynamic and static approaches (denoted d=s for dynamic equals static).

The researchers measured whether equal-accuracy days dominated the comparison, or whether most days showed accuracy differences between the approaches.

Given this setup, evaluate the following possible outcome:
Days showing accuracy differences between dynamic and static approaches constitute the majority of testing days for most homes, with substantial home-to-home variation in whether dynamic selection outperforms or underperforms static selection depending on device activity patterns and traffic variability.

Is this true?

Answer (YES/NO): NO